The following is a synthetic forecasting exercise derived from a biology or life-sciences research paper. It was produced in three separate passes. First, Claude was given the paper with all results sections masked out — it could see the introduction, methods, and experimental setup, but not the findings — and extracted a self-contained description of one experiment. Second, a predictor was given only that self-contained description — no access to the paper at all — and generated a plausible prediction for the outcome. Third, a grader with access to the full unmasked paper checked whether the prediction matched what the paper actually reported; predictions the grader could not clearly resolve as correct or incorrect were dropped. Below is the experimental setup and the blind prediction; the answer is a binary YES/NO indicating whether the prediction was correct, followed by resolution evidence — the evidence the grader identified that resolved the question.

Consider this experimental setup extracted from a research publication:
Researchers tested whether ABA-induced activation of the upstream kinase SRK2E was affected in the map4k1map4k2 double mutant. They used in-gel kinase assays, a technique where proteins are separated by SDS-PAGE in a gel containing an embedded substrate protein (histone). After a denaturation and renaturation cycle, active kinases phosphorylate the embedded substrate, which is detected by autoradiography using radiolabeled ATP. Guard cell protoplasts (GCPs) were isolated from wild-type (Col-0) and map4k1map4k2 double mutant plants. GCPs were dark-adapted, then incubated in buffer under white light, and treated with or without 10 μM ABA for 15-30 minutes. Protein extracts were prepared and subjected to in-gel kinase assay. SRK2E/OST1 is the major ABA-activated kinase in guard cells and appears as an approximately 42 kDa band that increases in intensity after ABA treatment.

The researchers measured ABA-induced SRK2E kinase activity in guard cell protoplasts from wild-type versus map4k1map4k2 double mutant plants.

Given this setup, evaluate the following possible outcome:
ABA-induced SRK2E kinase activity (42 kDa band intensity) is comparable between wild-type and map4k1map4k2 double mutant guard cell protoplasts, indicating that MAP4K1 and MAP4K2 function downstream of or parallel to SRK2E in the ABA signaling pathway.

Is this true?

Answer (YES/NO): YES